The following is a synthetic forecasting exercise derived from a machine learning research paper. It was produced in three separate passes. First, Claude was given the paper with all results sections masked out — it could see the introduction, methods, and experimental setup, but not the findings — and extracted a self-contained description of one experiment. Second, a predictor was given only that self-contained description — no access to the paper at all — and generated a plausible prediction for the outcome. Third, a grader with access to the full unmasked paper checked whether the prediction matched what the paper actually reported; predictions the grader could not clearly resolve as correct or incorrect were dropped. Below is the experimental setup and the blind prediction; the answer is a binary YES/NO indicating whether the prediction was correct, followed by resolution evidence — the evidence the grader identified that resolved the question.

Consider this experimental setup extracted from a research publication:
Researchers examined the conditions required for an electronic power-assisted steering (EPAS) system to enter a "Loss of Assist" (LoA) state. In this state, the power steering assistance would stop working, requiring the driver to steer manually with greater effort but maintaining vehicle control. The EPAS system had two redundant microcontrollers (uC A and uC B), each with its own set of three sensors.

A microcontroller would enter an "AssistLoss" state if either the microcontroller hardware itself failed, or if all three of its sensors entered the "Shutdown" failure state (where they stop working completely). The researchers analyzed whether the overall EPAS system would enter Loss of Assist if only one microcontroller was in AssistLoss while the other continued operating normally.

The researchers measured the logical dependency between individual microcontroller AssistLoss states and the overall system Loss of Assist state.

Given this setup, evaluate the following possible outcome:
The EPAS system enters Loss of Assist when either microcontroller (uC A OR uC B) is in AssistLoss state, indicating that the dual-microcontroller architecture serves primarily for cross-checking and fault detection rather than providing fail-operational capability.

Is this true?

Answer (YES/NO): NO